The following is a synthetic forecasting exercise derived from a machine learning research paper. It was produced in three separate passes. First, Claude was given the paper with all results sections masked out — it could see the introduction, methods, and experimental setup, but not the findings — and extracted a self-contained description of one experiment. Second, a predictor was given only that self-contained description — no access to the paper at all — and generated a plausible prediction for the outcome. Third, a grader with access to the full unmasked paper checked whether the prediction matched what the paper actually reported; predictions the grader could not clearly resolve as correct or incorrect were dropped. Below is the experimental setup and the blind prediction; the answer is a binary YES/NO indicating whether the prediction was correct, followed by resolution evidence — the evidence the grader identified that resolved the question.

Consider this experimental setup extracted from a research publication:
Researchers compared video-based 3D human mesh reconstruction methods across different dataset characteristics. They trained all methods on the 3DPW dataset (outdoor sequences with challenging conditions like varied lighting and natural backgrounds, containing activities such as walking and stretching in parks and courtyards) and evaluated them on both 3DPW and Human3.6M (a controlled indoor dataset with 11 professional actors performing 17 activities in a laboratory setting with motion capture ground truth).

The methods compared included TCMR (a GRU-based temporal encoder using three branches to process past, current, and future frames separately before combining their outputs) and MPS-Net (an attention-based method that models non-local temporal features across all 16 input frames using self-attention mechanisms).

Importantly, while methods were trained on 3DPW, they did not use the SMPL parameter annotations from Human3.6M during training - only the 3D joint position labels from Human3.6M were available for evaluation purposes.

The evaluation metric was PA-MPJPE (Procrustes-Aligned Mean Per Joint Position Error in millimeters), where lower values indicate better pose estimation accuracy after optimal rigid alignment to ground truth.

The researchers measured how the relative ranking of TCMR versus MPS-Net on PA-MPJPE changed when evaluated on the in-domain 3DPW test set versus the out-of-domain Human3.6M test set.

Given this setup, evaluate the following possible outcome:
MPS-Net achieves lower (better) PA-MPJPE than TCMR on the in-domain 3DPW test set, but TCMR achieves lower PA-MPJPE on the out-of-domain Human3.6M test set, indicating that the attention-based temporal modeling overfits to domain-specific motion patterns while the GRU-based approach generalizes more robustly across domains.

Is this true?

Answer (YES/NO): NO